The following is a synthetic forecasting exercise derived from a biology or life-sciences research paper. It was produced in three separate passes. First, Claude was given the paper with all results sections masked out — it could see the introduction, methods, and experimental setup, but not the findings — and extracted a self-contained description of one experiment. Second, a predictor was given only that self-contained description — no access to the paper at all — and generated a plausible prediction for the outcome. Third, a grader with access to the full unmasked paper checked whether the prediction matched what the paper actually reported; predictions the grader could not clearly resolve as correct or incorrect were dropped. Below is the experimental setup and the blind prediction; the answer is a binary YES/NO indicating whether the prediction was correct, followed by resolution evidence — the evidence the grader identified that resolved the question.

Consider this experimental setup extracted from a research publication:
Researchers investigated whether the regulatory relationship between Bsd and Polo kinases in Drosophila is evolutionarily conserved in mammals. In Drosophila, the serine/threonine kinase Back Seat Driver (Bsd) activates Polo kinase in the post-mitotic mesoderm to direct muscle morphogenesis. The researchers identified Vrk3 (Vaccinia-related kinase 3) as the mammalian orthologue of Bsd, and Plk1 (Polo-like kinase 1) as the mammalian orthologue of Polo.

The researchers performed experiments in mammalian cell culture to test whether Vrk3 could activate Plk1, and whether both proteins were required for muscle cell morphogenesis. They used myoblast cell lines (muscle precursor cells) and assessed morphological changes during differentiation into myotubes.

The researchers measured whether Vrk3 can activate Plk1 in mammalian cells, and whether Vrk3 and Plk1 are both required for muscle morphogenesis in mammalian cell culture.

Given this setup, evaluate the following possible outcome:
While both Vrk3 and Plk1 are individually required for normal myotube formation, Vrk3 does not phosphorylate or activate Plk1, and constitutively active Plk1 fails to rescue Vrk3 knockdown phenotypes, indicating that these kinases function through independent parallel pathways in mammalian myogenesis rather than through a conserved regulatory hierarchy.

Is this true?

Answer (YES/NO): NO